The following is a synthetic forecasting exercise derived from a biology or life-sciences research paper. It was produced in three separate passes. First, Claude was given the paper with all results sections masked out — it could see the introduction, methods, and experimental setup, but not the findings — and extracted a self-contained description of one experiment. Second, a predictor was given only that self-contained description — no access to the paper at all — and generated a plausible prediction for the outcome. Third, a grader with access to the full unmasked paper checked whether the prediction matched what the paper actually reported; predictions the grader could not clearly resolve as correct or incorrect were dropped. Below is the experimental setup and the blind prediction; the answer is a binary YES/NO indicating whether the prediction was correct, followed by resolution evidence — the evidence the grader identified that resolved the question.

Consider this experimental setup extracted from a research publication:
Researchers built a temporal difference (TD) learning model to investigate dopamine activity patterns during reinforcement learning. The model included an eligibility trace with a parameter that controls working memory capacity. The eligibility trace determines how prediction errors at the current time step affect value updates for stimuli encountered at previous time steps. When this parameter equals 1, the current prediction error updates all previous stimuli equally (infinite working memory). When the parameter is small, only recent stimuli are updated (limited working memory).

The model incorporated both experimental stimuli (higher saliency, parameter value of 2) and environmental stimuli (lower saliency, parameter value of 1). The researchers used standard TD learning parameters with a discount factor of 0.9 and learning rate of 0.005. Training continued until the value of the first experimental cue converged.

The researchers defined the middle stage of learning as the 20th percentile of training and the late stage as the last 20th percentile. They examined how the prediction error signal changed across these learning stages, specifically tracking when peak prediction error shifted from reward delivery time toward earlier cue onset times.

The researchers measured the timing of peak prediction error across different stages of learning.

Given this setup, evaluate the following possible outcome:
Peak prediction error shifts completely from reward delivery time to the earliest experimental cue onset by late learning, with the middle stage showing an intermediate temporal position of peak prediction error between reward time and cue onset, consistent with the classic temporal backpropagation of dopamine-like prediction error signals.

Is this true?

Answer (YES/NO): YES